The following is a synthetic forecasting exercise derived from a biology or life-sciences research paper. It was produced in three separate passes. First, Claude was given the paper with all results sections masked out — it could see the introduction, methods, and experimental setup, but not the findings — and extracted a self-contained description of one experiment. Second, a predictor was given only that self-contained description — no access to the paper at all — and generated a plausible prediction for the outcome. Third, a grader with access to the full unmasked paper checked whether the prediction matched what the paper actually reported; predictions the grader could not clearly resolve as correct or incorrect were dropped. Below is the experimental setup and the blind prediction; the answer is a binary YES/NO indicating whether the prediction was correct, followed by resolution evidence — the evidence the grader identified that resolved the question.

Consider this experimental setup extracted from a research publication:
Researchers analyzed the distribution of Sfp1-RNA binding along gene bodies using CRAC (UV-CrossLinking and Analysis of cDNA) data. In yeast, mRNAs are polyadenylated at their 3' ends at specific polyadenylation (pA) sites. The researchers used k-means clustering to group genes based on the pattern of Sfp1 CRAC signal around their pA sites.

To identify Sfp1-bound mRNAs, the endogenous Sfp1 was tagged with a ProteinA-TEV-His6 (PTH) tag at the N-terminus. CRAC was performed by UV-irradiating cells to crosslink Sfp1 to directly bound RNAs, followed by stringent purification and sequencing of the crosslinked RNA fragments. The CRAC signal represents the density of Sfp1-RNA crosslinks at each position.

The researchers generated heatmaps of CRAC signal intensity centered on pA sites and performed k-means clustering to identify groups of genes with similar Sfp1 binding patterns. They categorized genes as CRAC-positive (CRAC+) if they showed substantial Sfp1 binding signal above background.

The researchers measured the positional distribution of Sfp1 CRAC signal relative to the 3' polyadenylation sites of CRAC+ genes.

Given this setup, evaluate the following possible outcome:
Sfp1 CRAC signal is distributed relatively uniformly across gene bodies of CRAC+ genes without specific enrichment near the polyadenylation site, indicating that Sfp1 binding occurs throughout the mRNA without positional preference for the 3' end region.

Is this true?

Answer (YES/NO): NO